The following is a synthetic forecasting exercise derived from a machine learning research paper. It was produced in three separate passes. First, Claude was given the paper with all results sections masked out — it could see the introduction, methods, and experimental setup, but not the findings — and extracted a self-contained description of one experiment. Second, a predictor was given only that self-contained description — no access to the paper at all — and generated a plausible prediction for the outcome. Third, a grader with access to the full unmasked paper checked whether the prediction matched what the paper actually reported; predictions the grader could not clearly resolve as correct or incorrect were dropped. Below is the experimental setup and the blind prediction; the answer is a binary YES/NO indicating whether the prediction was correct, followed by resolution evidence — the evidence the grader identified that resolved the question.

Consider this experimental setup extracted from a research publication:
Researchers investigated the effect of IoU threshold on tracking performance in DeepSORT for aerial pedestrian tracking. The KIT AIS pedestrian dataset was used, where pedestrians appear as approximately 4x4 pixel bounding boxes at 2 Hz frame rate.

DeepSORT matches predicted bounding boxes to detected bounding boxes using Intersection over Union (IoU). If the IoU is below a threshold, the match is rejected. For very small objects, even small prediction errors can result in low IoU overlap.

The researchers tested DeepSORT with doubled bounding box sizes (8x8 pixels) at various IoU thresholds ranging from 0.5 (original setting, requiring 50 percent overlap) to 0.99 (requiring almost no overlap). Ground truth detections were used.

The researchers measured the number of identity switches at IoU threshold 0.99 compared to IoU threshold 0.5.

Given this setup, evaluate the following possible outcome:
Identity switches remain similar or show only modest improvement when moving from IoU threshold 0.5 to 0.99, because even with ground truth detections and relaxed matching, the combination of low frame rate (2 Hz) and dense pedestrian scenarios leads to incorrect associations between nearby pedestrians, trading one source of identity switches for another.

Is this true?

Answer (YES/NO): NO